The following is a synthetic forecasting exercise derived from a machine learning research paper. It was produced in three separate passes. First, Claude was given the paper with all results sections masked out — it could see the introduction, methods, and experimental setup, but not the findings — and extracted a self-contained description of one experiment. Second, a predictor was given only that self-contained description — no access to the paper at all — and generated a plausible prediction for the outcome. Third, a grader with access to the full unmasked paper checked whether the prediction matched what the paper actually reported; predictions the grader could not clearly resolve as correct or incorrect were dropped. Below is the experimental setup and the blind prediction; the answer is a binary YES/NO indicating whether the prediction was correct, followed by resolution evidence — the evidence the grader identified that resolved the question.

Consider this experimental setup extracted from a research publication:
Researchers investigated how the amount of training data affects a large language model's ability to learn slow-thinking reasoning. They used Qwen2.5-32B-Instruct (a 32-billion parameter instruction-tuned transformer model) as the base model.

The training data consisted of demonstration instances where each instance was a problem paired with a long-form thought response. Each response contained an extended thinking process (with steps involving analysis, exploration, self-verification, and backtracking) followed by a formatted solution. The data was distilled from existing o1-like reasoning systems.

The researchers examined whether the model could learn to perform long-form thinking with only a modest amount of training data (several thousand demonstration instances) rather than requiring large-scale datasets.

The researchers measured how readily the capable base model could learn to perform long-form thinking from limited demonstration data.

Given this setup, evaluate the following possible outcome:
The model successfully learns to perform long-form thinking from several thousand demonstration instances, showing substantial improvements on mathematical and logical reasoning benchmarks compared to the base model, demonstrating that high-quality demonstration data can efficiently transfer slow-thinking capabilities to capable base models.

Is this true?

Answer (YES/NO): YES